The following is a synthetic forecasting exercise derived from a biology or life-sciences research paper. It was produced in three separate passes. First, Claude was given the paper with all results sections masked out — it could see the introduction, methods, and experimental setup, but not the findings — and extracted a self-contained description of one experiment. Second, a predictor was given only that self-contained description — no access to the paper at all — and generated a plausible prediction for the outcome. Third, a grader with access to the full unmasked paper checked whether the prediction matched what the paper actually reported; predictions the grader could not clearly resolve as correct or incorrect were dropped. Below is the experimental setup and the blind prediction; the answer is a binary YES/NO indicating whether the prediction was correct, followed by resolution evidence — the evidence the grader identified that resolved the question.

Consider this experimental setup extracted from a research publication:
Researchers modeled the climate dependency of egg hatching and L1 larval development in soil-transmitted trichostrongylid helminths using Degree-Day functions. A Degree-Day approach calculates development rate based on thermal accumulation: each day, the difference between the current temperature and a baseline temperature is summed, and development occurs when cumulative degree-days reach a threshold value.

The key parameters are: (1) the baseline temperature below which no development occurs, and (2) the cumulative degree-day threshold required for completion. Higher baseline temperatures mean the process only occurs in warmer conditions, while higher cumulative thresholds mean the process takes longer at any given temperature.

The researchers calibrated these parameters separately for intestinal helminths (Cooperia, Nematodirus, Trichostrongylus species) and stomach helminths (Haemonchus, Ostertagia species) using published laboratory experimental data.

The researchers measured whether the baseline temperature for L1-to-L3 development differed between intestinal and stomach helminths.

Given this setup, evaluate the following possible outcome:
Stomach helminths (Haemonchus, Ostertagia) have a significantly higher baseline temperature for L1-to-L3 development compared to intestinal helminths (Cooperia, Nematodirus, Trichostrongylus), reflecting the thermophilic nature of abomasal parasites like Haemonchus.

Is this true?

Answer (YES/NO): NO